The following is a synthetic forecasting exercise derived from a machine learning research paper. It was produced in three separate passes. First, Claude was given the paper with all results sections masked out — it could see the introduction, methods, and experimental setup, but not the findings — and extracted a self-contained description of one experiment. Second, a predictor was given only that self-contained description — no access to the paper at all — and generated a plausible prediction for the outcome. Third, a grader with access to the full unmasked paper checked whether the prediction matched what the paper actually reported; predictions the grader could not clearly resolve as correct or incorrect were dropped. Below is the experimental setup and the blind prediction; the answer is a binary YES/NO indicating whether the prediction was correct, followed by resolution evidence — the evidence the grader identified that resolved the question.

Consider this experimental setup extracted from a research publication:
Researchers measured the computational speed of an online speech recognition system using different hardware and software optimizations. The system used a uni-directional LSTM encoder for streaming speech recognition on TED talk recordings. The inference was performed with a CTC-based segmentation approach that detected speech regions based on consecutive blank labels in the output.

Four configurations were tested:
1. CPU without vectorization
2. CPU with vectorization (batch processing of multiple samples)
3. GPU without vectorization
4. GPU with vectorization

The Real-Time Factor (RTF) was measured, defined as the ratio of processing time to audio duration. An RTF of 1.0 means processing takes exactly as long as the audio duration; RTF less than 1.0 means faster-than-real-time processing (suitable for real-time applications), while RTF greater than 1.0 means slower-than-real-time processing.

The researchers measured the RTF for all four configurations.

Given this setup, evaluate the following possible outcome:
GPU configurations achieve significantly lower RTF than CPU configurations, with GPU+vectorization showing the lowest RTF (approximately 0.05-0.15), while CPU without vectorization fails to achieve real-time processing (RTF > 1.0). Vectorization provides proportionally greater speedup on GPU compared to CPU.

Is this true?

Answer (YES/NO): NO